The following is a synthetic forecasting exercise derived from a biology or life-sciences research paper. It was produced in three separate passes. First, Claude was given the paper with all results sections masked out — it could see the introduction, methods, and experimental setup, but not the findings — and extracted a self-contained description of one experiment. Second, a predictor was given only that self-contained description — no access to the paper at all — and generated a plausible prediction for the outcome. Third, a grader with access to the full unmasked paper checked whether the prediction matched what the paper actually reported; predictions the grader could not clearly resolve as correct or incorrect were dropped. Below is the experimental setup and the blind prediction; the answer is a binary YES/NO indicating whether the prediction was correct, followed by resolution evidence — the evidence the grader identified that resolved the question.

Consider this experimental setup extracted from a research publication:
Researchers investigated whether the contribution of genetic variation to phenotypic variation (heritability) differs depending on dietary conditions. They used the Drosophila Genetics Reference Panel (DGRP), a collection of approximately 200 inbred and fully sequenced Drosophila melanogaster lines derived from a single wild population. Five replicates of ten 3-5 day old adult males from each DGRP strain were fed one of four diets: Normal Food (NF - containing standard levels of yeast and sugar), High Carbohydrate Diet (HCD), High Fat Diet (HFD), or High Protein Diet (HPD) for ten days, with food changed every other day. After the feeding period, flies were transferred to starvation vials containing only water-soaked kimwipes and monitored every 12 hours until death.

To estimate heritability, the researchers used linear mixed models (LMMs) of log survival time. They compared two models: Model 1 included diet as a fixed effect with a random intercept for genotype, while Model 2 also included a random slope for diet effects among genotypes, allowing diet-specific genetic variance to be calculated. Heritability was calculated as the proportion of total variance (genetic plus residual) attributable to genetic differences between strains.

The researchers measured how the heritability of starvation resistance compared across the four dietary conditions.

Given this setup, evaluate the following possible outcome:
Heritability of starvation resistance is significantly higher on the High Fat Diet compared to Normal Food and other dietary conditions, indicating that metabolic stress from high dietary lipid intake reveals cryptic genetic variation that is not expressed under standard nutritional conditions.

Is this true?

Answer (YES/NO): NO